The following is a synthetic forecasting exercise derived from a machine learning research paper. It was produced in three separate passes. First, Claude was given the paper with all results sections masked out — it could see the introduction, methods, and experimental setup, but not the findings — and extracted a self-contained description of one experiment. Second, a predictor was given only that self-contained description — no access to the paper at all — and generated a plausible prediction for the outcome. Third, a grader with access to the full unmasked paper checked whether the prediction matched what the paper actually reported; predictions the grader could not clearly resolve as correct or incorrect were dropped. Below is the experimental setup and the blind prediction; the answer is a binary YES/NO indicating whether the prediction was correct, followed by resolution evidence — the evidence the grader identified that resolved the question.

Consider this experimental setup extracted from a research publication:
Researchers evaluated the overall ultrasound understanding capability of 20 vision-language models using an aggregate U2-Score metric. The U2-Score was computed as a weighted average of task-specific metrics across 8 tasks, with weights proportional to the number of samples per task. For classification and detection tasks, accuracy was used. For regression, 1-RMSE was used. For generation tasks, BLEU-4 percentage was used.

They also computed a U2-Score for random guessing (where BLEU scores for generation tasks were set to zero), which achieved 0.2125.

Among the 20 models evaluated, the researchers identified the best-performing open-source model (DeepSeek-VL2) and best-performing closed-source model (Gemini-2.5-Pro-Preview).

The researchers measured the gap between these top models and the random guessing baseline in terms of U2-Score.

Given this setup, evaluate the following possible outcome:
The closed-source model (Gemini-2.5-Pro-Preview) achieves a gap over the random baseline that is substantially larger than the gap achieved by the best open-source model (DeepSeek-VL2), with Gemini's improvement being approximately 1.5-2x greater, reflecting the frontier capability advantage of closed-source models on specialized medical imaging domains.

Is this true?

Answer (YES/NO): YES